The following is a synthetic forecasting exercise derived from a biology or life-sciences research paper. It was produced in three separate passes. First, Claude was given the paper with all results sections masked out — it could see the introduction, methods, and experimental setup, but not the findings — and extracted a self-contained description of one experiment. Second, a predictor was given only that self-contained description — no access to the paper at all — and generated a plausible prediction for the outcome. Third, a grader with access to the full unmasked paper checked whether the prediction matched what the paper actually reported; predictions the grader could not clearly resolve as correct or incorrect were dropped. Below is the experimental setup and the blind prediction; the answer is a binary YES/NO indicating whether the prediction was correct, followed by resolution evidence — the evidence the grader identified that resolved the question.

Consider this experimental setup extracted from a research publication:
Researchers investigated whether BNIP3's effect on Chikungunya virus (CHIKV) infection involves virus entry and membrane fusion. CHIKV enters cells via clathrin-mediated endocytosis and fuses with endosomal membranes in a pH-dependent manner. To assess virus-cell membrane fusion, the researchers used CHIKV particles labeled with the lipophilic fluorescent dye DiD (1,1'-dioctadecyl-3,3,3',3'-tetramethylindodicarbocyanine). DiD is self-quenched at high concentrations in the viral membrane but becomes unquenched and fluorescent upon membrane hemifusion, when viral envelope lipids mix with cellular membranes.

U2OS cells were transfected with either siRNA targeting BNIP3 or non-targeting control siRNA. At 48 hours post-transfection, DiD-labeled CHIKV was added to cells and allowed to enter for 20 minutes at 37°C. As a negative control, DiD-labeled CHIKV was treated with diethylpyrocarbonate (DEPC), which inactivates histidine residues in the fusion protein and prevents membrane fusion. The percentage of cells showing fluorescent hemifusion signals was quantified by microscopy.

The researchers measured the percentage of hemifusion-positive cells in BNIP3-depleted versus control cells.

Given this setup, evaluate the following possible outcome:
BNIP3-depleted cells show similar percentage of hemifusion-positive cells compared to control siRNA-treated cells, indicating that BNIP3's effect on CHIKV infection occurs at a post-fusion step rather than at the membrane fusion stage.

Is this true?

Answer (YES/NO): YES